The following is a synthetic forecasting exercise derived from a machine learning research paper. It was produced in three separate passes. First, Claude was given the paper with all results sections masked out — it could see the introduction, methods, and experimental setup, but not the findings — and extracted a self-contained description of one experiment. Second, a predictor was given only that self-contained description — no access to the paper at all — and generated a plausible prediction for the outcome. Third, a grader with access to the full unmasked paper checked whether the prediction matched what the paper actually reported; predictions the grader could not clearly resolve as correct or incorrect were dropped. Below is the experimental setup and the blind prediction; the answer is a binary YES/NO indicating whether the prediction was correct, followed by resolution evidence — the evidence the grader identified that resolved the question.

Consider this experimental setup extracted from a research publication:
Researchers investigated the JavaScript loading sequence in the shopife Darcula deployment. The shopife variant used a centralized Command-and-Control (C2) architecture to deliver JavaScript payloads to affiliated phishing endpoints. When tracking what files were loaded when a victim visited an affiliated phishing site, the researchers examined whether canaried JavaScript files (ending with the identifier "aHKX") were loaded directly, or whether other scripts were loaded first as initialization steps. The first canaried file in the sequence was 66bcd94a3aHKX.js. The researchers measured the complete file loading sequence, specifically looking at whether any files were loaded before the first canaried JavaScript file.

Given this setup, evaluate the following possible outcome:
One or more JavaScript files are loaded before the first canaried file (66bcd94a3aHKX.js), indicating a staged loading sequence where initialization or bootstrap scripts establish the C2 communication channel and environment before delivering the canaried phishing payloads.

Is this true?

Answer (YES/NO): YES